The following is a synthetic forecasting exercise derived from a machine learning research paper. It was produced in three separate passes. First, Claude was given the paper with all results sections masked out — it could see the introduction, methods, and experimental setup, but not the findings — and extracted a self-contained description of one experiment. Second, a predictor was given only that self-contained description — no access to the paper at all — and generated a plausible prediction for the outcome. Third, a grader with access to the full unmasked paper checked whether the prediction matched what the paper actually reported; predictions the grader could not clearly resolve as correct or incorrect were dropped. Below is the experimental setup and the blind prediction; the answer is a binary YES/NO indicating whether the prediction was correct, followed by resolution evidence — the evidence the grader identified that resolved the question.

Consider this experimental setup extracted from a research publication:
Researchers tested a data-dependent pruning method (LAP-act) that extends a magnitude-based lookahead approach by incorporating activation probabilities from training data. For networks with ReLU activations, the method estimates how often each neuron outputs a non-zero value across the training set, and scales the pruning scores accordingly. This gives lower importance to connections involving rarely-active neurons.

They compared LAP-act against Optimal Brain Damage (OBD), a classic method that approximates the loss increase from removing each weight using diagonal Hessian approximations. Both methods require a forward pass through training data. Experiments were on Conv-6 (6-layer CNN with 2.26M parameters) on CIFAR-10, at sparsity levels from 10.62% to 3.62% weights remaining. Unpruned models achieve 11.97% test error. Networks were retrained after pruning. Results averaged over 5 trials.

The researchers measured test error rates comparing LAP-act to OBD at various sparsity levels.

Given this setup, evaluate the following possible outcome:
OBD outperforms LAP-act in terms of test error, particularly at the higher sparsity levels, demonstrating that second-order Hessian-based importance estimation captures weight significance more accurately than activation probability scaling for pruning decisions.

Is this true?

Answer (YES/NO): NO